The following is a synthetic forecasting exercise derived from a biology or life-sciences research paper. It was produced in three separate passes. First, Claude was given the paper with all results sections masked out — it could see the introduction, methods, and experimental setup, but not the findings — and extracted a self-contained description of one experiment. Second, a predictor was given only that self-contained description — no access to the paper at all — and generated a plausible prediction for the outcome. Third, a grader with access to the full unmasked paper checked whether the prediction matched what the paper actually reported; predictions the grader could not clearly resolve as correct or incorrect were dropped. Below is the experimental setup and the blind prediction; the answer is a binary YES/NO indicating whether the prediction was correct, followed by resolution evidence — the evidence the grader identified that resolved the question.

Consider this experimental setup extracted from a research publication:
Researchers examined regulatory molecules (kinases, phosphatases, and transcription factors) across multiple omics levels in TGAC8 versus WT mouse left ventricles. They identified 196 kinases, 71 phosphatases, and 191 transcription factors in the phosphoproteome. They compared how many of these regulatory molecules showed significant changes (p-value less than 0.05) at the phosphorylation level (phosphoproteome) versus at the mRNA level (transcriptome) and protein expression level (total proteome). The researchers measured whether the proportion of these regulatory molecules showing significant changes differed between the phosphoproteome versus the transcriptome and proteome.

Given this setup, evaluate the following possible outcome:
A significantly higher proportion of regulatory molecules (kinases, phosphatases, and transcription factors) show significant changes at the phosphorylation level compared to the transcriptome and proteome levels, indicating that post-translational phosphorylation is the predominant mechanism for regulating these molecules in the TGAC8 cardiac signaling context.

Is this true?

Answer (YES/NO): YES